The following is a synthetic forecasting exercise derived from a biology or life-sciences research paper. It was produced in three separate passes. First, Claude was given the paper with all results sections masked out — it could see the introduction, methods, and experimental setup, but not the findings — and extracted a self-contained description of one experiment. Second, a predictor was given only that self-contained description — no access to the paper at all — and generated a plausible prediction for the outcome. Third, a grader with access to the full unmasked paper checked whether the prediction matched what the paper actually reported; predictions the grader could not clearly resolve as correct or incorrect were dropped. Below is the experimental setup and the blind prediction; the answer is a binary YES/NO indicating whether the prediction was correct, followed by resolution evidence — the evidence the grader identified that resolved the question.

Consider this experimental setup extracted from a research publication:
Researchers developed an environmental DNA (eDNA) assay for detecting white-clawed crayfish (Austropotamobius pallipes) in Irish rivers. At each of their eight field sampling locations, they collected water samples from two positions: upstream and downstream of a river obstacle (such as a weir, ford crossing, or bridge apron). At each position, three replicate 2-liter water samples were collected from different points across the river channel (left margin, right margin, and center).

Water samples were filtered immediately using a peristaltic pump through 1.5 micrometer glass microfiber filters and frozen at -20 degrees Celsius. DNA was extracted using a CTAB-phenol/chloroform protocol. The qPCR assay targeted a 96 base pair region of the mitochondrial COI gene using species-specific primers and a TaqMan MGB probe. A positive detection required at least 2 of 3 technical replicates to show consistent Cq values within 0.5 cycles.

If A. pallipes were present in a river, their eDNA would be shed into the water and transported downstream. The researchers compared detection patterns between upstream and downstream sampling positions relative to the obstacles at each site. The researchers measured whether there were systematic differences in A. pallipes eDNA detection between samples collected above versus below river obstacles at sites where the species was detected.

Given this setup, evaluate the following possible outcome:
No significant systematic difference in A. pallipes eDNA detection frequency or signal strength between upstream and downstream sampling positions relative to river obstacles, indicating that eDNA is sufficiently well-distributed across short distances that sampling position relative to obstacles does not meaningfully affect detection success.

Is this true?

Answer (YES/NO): YES